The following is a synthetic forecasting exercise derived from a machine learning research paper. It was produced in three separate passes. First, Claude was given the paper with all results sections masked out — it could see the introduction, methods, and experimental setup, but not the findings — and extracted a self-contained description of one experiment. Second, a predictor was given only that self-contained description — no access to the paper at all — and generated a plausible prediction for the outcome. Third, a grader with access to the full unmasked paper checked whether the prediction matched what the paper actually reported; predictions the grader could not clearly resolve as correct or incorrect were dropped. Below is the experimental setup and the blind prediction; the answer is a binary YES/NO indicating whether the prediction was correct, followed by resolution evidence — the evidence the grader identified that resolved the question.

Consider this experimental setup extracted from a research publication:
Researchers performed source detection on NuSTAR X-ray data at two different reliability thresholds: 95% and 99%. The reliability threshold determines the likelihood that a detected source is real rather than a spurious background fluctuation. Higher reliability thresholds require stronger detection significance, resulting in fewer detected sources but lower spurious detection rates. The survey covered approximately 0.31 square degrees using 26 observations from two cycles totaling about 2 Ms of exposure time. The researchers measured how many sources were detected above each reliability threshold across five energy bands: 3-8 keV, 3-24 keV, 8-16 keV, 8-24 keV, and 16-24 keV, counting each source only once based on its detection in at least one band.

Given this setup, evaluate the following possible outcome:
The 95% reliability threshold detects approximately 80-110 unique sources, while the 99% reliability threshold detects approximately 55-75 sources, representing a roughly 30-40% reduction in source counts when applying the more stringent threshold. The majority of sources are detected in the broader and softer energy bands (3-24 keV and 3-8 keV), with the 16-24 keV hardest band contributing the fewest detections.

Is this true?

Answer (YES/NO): NO